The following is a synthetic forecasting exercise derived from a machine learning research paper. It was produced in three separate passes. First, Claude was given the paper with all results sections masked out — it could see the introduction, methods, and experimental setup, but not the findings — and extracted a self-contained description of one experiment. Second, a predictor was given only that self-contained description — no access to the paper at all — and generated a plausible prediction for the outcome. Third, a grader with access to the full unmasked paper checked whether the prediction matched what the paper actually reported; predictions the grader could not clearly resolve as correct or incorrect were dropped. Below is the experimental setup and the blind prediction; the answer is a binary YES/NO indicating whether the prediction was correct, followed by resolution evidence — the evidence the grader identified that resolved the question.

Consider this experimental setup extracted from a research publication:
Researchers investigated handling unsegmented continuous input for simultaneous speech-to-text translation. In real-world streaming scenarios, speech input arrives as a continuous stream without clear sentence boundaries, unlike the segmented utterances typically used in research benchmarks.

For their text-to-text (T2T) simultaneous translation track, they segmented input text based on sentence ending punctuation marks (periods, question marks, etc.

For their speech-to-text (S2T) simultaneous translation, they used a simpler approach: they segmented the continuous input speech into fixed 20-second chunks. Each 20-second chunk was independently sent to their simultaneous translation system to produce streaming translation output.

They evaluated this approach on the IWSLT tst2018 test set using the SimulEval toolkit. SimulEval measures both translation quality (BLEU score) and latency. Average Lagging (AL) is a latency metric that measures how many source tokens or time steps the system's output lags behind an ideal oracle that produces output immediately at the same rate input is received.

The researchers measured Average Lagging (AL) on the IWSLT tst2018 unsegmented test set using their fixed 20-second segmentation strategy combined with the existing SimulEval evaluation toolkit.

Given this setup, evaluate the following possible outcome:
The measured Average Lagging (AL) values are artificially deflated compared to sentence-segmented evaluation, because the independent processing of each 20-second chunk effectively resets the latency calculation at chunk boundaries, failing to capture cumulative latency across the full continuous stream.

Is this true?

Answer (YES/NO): NO